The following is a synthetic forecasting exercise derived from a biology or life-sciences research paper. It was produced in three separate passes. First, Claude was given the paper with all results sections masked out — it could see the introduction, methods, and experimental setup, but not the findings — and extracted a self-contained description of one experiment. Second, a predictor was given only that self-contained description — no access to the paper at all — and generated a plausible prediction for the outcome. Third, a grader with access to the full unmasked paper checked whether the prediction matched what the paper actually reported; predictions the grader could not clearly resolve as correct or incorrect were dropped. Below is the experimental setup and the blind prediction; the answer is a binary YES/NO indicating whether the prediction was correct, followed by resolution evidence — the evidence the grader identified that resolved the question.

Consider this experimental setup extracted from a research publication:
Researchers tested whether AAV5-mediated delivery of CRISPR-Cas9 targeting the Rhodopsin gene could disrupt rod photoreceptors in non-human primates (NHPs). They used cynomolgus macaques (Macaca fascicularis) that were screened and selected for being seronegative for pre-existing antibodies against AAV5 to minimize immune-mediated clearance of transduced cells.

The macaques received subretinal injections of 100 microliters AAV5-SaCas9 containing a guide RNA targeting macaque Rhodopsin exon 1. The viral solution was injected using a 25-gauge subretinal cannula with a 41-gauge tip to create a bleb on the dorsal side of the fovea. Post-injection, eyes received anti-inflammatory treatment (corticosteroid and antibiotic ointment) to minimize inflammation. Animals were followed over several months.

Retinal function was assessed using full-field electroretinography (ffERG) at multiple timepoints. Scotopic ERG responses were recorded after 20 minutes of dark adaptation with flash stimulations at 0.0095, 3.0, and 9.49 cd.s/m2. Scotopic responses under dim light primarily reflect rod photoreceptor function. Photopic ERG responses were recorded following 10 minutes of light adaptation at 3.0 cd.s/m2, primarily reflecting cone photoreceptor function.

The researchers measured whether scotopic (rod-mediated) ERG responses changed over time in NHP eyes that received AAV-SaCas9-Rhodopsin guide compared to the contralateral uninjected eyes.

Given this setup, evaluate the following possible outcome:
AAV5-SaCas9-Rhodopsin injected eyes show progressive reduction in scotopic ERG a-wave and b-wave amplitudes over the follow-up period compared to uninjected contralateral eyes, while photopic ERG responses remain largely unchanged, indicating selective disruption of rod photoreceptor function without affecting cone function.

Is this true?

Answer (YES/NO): NO